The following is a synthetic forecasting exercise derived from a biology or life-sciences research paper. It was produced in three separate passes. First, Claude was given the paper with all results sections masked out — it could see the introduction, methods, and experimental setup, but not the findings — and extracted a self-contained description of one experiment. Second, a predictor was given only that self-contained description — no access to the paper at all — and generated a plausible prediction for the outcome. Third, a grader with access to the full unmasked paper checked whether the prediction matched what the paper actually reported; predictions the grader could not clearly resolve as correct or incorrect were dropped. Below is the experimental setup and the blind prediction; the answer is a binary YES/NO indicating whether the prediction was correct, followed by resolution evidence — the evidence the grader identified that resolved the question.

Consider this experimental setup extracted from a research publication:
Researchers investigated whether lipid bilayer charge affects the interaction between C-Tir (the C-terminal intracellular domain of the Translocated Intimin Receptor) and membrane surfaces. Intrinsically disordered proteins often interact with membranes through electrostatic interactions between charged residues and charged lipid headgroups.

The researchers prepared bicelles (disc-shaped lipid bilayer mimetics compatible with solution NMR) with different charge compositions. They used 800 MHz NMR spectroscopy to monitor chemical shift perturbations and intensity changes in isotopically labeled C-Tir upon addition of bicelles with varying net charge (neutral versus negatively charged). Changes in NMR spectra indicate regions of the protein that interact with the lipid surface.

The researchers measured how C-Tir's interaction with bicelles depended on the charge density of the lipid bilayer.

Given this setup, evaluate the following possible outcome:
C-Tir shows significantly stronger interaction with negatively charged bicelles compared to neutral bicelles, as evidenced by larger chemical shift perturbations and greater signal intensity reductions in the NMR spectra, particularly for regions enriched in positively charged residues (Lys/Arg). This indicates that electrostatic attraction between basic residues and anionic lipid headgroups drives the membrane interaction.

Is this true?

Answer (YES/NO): YES